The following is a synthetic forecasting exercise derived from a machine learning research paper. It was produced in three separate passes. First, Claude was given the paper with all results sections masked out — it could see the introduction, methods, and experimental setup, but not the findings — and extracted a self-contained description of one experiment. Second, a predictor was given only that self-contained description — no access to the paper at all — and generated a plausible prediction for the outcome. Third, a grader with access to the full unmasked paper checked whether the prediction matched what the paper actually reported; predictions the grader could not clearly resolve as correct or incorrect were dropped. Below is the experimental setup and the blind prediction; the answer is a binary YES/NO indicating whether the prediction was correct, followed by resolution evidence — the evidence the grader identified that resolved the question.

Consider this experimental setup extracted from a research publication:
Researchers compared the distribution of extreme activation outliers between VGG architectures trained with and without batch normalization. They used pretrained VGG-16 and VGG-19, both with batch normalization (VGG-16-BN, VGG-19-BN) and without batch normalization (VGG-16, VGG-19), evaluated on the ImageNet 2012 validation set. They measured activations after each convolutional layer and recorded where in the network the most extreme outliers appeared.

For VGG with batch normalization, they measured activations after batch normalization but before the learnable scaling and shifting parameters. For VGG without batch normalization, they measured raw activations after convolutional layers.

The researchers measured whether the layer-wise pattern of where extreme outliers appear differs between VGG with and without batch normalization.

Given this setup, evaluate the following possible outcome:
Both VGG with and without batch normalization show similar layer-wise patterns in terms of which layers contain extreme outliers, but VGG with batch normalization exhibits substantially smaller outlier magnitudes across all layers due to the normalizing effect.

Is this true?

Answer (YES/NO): NO